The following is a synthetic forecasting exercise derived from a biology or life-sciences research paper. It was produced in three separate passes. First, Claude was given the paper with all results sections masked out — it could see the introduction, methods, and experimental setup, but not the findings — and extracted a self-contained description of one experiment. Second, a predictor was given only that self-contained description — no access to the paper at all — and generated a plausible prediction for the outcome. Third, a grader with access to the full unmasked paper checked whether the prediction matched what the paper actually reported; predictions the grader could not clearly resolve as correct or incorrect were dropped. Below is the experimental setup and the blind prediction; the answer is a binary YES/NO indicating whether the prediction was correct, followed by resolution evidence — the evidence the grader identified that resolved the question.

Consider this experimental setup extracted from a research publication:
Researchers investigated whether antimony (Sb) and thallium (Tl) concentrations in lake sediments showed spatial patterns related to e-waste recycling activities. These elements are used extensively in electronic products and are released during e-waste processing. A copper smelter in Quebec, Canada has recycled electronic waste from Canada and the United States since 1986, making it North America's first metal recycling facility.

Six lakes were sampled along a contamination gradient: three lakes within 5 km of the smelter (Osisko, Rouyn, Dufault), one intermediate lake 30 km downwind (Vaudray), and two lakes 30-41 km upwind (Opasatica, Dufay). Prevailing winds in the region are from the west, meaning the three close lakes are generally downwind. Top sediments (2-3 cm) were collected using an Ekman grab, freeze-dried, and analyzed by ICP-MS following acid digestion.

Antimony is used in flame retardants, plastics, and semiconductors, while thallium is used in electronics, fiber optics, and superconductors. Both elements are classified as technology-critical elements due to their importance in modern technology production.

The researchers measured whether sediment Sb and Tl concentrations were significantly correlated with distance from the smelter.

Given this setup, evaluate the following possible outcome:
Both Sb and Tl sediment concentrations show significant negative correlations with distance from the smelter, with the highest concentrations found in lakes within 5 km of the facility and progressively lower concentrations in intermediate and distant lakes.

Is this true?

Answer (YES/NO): NO